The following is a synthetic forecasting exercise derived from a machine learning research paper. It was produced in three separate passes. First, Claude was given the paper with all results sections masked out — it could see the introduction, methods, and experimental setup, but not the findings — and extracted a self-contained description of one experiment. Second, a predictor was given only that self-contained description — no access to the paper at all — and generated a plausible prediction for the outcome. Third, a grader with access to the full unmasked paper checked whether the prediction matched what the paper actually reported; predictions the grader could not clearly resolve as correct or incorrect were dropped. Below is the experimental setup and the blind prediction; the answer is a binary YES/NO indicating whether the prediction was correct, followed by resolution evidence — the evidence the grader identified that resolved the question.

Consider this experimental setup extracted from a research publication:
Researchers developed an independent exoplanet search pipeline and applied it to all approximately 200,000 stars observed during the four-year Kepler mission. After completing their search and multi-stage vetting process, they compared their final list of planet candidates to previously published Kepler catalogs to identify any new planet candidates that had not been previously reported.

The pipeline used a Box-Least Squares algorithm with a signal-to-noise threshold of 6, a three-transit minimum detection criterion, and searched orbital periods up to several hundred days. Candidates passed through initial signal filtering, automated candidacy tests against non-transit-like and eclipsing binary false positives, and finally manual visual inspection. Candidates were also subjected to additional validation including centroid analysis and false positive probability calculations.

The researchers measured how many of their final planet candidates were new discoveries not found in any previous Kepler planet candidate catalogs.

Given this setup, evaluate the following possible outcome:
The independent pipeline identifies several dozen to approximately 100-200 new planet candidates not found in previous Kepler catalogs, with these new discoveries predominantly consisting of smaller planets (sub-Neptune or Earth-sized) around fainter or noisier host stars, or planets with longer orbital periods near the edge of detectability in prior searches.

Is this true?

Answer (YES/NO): NO